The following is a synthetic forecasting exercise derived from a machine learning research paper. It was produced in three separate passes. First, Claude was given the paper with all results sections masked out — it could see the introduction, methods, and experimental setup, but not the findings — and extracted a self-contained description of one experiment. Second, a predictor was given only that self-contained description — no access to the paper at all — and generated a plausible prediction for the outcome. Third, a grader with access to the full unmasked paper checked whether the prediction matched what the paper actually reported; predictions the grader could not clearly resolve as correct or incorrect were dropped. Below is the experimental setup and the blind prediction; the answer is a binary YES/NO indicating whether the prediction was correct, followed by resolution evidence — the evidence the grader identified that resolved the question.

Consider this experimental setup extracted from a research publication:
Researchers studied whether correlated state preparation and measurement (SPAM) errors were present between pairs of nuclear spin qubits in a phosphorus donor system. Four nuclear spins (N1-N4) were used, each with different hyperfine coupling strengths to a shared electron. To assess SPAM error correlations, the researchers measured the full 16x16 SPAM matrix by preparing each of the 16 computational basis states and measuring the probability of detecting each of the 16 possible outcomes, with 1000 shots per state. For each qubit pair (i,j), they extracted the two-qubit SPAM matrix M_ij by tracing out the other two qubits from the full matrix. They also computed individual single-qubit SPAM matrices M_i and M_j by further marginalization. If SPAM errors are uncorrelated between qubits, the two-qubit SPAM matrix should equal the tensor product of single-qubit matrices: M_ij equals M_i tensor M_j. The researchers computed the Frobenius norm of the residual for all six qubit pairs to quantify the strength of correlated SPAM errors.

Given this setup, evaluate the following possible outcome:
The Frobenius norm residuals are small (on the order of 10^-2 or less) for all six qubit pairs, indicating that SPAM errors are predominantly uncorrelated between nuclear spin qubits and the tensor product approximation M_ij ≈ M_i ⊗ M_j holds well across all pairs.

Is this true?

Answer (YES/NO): YES